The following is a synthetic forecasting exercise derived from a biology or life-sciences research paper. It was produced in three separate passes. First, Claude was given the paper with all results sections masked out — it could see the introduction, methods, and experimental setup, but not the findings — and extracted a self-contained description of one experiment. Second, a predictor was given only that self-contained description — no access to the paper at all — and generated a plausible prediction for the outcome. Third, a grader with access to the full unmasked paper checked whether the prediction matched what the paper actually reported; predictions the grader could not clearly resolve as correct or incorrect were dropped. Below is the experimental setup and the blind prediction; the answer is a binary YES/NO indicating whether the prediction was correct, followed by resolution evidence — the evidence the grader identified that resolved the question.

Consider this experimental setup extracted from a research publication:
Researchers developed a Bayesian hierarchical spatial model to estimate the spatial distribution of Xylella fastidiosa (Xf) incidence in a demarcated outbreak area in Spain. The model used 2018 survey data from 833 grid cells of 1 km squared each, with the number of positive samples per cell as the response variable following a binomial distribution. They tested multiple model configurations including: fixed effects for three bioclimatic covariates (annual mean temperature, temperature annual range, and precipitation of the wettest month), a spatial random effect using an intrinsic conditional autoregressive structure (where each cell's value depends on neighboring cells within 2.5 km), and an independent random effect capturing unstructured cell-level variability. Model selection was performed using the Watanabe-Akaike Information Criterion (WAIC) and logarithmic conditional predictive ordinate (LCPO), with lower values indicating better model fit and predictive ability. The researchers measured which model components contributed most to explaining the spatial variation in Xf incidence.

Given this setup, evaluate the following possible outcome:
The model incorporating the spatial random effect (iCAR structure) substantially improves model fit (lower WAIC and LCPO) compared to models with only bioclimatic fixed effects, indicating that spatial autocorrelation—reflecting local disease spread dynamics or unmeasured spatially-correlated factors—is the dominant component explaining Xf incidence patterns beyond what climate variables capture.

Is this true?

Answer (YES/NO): YES